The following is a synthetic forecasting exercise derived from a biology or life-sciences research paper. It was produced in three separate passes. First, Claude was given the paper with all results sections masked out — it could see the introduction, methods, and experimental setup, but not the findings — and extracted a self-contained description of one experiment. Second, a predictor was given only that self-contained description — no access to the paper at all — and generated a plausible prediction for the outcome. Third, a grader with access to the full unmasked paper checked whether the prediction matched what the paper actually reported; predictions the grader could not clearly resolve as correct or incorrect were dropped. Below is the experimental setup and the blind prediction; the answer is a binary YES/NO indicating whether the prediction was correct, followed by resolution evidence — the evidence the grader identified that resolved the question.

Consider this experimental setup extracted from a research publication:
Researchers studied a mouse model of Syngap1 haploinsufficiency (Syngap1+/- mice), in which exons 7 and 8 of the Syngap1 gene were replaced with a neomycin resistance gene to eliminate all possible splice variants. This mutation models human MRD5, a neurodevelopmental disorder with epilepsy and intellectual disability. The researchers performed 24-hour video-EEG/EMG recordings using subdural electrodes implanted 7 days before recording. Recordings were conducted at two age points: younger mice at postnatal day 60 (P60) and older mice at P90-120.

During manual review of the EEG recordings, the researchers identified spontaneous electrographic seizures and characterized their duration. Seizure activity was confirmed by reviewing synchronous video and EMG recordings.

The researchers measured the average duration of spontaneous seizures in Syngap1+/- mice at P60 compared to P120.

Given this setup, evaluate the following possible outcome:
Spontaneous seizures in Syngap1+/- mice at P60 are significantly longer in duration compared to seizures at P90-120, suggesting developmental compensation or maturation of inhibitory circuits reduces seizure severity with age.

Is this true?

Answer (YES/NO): NO